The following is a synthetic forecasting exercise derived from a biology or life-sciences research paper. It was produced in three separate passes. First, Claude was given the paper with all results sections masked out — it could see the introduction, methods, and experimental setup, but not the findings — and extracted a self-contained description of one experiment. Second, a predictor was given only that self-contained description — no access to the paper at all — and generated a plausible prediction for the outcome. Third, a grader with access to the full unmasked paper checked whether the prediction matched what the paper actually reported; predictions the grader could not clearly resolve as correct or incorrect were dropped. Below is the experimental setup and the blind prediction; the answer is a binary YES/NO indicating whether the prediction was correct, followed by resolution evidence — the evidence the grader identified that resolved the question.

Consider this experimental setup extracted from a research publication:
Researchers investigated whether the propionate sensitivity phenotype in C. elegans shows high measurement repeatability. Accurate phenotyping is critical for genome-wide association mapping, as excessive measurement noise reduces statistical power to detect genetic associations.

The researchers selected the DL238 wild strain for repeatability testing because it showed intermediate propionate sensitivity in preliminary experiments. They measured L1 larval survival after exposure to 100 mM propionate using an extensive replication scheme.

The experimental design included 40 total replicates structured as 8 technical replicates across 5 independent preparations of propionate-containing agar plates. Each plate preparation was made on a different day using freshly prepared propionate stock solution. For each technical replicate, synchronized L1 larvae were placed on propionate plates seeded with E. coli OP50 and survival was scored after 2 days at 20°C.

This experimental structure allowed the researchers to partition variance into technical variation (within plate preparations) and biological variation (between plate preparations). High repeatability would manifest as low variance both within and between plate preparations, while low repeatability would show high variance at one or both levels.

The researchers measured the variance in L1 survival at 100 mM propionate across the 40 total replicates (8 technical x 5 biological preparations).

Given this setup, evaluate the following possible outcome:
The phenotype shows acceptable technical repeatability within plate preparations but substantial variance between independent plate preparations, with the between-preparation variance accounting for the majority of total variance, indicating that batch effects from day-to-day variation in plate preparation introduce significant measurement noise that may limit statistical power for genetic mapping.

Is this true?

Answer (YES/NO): NO